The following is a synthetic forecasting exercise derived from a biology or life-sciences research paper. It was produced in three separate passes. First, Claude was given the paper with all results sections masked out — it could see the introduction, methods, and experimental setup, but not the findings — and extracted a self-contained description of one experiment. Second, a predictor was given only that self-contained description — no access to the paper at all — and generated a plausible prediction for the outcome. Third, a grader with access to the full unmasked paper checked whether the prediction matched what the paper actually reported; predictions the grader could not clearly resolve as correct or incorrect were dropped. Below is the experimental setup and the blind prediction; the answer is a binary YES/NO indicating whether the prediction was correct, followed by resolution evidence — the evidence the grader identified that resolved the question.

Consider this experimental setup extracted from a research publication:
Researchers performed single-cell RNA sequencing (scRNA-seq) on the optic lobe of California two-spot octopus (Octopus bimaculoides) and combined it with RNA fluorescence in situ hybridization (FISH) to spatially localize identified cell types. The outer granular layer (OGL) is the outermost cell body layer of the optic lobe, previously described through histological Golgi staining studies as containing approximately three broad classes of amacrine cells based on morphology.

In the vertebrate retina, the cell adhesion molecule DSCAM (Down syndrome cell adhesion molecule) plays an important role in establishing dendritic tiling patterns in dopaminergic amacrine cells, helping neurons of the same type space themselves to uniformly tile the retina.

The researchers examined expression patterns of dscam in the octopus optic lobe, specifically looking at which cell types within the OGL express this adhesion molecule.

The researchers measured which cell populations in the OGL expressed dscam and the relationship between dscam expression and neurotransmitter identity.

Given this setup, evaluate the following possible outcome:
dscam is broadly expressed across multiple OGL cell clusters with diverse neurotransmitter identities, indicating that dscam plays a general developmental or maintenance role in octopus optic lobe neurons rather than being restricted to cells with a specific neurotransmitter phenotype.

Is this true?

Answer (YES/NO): NO